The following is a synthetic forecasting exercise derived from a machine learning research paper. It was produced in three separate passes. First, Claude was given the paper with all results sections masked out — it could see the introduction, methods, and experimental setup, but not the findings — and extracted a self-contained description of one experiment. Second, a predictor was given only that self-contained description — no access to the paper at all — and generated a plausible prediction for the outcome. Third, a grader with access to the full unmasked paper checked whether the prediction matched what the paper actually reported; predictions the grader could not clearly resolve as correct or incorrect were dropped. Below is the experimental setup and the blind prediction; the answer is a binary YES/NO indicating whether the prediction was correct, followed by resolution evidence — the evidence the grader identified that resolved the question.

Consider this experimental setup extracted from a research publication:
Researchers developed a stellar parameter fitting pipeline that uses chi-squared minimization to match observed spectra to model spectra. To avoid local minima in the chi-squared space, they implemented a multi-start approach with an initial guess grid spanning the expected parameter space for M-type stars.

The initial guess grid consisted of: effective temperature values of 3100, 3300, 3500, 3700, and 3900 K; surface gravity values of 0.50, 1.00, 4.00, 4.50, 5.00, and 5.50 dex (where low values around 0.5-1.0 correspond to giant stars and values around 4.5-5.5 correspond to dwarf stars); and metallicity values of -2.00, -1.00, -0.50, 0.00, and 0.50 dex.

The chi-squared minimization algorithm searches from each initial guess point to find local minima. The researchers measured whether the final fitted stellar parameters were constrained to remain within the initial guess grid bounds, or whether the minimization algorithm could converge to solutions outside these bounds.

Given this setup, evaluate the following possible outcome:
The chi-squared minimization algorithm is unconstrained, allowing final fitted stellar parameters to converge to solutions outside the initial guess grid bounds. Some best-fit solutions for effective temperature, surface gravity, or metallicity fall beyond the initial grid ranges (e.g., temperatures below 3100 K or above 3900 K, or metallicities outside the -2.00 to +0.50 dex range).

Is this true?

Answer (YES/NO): YES